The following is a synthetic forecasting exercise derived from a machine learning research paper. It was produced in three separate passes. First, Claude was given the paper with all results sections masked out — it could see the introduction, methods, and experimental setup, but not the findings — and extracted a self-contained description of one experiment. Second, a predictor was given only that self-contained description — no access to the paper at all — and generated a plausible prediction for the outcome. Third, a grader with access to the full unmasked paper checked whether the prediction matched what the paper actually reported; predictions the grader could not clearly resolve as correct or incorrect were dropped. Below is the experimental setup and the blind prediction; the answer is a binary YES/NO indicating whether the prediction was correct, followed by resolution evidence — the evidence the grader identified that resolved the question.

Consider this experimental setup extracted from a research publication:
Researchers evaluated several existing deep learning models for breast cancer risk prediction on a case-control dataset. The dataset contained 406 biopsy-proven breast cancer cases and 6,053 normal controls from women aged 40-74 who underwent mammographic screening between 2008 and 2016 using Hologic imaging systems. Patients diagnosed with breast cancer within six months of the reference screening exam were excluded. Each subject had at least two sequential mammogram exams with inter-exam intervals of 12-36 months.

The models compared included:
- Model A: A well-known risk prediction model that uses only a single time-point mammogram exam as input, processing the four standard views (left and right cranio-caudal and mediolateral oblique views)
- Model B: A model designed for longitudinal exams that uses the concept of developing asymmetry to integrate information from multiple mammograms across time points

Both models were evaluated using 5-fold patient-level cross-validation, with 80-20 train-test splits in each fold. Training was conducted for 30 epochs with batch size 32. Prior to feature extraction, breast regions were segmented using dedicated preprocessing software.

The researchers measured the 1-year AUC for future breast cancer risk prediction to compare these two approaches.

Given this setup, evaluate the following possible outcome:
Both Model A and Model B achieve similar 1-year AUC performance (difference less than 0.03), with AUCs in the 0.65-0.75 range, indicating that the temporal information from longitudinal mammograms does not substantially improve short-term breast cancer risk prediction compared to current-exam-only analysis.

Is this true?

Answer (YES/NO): YES